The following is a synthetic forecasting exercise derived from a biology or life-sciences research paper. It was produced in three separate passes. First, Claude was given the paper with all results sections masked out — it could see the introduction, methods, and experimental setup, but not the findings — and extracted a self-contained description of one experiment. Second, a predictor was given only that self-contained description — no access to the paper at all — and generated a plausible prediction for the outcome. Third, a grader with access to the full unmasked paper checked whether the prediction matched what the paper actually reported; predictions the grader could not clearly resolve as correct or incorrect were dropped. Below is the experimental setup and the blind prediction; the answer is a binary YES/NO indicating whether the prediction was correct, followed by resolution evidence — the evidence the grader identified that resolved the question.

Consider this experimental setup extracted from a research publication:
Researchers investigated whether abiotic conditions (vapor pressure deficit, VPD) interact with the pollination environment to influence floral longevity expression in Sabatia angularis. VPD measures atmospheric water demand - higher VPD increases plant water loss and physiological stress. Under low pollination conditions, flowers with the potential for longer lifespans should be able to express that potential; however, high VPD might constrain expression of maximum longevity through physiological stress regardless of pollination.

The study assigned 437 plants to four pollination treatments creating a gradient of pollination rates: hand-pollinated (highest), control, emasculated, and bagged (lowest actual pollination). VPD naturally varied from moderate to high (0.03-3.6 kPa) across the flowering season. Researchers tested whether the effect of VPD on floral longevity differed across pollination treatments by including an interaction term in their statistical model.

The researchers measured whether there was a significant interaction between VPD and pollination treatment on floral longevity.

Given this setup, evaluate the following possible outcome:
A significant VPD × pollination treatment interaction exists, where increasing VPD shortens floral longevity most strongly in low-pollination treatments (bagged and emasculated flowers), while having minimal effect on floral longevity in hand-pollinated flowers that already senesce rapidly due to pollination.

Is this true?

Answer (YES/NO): NO